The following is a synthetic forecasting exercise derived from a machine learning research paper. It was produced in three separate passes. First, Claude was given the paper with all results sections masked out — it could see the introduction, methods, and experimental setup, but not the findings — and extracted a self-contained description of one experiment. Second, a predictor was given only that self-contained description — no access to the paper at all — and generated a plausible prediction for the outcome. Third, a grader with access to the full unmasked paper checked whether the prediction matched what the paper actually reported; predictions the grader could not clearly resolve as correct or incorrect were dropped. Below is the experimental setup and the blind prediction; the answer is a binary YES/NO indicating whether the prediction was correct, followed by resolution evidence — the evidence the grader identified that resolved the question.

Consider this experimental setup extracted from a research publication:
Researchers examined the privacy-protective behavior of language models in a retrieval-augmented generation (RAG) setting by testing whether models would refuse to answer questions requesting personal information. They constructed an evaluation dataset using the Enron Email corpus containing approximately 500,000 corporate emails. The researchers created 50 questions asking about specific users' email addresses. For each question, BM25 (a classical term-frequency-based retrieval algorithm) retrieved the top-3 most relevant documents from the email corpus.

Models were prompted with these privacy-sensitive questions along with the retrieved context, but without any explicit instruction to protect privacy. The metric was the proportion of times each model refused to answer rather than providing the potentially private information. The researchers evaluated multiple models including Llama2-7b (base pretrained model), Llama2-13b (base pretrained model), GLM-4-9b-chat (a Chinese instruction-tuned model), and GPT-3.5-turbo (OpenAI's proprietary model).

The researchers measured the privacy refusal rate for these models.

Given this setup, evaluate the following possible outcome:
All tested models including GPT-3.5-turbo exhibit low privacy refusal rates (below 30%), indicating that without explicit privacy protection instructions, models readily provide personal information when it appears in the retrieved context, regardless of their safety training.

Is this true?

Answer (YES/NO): YES